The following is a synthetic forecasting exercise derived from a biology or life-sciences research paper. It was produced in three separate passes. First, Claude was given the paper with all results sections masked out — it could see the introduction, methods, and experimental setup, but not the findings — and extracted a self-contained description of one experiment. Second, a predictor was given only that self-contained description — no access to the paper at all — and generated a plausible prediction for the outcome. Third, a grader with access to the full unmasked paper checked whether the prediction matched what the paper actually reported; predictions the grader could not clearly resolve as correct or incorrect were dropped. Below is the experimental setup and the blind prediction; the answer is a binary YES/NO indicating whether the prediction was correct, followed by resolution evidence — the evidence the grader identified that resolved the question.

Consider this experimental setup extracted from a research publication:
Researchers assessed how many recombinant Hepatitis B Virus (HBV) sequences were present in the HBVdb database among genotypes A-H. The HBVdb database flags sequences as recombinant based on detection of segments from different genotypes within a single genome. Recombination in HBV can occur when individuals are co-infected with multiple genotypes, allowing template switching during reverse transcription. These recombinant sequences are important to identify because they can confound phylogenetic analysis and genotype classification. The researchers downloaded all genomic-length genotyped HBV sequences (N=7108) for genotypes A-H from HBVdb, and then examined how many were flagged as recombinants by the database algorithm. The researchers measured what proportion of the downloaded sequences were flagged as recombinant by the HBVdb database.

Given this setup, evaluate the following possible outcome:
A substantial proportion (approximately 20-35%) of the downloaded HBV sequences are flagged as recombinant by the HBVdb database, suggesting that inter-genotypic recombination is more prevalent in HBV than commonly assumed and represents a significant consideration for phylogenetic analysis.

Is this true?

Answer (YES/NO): NO